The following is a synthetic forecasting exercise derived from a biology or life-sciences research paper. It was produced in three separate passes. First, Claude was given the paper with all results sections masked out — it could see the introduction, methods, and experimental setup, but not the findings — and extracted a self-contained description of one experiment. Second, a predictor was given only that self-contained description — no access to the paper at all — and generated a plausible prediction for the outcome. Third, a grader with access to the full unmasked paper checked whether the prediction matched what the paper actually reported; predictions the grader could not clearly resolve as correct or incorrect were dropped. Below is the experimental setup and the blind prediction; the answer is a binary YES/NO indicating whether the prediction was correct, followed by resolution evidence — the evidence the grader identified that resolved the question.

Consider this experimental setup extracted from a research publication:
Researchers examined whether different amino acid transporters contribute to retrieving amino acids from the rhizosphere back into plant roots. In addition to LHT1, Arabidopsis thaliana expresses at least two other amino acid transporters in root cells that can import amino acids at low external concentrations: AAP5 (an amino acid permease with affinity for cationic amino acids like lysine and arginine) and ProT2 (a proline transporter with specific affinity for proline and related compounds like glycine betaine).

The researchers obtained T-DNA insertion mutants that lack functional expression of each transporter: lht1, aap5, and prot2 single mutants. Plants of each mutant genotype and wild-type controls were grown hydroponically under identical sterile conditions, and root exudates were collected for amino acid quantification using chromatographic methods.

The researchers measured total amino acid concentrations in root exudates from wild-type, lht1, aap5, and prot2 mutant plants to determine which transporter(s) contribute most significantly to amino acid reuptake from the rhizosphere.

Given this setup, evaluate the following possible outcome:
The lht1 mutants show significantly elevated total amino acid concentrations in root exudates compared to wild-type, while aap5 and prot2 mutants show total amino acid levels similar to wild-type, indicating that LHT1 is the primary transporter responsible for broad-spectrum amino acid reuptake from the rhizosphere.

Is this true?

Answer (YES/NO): YES